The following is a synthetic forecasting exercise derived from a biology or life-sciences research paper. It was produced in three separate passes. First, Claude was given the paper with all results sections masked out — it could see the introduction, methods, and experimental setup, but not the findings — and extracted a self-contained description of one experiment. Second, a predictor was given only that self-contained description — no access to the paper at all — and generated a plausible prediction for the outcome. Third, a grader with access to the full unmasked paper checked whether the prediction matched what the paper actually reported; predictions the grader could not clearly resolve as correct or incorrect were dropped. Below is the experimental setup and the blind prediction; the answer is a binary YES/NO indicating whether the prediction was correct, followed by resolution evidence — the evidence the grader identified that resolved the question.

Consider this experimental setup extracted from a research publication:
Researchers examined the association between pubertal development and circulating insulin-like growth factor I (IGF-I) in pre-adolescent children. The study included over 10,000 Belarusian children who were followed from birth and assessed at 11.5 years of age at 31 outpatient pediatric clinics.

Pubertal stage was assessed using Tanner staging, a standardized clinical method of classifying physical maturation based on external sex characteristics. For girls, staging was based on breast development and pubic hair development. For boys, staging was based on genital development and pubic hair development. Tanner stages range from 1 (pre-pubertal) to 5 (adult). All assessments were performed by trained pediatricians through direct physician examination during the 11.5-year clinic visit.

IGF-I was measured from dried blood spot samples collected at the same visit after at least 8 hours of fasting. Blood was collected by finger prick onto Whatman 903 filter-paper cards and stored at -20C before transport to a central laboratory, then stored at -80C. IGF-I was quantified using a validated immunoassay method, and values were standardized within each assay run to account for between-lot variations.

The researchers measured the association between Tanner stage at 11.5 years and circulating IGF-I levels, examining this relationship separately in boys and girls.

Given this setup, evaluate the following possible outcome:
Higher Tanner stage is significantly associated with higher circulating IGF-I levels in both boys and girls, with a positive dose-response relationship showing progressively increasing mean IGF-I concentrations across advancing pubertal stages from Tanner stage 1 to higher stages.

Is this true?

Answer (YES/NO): YES